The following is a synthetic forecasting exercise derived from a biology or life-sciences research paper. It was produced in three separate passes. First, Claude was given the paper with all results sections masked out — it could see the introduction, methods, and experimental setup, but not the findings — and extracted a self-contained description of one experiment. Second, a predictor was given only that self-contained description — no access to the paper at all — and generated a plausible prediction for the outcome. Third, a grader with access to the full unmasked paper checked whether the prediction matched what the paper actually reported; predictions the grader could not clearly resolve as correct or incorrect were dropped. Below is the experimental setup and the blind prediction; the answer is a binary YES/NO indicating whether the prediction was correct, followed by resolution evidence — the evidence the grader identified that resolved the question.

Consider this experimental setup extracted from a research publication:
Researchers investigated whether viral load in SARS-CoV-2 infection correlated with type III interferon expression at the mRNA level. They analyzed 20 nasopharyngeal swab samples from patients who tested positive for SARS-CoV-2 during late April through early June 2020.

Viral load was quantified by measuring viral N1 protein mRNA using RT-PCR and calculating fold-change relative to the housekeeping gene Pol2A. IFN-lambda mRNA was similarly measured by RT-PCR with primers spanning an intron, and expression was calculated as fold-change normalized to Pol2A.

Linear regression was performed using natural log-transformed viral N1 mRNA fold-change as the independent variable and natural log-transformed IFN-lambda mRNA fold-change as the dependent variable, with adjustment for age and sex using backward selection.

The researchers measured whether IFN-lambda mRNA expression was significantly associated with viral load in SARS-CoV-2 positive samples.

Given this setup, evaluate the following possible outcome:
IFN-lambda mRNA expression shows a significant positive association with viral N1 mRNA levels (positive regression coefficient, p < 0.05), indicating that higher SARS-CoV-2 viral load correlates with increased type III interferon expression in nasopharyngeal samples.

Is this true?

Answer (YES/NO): YES